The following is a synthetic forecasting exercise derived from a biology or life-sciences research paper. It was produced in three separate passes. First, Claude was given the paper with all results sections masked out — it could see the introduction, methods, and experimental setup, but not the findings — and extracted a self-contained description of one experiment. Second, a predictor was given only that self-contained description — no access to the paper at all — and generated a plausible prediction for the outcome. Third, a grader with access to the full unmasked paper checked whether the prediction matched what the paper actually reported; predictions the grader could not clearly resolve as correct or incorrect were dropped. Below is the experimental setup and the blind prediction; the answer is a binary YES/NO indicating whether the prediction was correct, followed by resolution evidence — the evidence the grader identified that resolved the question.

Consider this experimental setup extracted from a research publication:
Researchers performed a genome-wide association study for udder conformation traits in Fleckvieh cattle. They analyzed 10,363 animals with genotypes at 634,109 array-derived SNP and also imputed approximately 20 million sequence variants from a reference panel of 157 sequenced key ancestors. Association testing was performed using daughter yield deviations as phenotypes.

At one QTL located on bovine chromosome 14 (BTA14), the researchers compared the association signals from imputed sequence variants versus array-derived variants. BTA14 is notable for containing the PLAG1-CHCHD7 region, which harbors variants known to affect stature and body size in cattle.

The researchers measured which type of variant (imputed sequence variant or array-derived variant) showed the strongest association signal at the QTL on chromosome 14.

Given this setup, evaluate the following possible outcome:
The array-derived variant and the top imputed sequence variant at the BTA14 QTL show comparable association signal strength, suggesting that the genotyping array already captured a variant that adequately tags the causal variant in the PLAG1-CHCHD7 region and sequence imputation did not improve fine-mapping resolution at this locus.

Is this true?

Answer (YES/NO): NO